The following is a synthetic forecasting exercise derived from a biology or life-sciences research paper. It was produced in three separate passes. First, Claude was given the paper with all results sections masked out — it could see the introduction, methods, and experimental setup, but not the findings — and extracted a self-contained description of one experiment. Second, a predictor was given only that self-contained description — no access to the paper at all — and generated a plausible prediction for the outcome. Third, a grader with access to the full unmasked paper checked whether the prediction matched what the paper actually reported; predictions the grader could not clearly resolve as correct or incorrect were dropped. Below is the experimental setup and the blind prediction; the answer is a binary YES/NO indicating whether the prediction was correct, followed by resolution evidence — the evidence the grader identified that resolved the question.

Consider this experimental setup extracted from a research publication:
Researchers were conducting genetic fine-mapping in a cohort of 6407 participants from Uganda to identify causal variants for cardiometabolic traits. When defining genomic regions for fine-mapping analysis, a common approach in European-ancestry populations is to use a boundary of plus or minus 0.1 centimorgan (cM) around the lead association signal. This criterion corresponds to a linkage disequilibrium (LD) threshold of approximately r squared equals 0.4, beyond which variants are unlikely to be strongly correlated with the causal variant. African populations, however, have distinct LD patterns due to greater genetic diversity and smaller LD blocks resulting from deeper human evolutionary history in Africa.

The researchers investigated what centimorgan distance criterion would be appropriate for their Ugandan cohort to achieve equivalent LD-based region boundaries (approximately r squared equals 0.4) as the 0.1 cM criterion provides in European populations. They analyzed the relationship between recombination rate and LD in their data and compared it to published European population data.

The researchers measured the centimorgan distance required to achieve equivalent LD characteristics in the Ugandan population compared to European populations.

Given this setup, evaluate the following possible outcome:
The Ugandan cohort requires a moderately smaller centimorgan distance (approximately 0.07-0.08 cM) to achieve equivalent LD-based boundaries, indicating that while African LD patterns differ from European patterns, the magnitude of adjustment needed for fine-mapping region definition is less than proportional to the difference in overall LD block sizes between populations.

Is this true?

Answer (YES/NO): NO